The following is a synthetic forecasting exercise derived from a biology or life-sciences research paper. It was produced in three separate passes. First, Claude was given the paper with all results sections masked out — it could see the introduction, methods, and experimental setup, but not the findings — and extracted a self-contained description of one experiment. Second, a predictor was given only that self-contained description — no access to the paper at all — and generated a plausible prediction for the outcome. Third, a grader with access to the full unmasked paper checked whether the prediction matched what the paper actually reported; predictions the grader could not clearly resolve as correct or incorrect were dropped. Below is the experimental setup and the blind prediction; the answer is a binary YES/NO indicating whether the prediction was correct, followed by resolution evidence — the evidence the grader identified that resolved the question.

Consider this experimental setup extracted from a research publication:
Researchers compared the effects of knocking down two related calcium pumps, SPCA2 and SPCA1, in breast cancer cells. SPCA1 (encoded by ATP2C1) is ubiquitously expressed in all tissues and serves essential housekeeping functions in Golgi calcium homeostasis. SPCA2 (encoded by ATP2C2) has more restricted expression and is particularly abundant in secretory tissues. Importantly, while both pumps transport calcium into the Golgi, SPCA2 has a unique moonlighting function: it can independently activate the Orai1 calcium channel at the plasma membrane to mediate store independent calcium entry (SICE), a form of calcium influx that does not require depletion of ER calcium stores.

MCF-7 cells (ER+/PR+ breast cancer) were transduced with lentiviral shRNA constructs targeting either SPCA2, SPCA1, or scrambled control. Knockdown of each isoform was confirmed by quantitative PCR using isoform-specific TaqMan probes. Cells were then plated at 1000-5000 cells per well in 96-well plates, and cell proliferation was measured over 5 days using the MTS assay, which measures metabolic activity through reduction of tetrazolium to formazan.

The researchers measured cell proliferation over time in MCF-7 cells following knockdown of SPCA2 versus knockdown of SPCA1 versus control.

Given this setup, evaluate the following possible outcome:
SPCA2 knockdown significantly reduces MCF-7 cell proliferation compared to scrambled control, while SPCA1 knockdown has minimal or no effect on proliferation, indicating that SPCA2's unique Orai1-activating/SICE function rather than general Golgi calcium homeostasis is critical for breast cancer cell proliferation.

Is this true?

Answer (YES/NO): YES